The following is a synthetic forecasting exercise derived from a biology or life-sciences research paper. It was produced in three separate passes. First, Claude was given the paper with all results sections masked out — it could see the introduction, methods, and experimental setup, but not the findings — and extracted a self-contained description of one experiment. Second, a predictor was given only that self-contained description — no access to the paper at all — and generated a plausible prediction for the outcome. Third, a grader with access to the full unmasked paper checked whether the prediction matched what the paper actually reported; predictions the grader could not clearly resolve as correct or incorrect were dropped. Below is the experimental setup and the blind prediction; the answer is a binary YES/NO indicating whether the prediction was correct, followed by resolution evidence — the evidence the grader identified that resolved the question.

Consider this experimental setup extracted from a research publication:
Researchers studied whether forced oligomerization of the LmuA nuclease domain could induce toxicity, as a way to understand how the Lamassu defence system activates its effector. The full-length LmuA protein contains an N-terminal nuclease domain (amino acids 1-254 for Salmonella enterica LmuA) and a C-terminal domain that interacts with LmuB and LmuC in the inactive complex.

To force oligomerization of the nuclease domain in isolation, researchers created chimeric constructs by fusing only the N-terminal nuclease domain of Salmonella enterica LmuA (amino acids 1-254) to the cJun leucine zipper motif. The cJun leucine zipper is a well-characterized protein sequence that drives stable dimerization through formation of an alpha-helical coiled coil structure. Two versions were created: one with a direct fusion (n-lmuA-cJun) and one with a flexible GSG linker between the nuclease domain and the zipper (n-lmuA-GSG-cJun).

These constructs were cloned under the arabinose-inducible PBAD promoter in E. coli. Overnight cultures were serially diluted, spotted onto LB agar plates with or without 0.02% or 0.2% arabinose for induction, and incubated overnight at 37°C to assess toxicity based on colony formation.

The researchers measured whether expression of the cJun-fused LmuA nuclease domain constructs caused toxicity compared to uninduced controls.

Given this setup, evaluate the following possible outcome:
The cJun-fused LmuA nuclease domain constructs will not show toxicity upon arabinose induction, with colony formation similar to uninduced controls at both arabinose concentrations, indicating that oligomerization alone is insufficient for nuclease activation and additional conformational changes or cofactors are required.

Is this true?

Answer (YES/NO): NO